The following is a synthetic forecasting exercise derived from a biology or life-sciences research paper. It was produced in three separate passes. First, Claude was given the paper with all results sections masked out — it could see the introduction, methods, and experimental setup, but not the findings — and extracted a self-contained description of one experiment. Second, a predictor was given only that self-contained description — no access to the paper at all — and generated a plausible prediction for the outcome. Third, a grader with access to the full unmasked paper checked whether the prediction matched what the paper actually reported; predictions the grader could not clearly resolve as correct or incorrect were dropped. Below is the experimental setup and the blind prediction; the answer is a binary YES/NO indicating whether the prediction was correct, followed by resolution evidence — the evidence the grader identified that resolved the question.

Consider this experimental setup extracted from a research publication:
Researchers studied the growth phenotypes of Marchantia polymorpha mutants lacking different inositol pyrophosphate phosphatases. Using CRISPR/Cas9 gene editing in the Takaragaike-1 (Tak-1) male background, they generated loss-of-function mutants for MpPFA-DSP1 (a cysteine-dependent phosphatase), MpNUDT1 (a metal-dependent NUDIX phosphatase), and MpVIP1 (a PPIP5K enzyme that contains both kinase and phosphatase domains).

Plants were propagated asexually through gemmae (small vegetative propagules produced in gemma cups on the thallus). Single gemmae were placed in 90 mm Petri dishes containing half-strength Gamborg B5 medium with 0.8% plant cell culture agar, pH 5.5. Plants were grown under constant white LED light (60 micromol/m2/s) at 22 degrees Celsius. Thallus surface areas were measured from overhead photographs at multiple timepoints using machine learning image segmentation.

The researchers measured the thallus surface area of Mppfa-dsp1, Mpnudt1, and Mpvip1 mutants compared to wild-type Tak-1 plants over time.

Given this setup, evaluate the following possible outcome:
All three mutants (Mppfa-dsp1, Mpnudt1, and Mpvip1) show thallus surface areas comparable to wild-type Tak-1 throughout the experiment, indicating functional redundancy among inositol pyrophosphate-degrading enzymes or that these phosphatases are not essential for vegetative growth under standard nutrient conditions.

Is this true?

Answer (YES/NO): NO